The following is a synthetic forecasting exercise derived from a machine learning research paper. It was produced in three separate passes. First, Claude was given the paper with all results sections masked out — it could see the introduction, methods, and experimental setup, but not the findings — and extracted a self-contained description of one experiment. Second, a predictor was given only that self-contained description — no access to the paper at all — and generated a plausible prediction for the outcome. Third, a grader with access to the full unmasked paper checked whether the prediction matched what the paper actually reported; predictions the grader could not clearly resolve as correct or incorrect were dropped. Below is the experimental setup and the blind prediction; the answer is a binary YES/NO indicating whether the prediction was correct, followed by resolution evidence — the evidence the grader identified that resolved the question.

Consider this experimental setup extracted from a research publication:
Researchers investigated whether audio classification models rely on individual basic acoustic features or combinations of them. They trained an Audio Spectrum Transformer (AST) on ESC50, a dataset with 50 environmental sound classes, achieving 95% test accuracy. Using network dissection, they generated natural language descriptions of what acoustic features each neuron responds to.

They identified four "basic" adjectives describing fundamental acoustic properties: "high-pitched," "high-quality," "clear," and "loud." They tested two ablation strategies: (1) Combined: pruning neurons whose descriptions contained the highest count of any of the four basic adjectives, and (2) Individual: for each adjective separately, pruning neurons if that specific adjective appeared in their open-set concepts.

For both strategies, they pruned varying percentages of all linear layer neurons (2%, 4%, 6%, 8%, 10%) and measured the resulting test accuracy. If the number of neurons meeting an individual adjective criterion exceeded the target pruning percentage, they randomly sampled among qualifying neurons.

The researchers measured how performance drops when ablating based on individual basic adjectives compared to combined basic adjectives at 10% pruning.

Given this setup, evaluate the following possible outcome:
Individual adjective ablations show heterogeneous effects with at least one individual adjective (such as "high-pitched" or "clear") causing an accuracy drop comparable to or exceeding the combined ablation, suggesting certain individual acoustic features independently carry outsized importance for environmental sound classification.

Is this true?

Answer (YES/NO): NO